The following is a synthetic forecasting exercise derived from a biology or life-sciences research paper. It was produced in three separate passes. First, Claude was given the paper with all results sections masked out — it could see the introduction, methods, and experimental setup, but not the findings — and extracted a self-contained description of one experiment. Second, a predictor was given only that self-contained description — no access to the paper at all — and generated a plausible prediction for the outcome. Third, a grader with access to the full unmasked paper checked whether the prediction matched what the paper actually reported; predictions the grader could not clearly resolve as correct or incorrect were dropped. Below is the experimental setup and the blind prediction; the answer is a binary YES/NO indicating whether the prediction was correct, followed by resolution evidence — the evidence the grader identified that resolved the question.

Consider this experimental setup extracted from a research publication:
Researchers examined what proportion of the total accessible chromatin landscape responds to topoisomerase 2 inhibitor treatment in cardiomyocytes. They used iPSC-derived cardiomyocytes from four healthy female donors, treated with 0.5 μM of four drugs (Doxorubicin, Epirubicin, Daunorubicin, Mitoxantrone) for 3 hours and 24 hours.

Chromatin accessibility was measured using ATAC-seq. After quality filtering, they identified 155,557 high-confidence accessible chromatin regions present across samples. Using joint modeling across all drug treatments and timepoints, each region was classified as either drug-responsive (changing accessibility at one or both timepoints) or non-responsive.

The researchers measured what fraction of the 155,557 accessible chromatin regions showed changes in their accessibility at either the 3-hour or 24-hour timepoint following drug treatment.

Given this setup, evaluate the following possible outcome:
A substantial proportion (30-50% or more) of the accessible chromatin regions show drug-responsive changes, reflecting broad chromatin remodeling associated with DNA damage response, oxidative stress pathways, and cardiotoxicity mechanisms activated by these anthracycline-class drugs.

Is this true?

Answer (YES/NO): YES